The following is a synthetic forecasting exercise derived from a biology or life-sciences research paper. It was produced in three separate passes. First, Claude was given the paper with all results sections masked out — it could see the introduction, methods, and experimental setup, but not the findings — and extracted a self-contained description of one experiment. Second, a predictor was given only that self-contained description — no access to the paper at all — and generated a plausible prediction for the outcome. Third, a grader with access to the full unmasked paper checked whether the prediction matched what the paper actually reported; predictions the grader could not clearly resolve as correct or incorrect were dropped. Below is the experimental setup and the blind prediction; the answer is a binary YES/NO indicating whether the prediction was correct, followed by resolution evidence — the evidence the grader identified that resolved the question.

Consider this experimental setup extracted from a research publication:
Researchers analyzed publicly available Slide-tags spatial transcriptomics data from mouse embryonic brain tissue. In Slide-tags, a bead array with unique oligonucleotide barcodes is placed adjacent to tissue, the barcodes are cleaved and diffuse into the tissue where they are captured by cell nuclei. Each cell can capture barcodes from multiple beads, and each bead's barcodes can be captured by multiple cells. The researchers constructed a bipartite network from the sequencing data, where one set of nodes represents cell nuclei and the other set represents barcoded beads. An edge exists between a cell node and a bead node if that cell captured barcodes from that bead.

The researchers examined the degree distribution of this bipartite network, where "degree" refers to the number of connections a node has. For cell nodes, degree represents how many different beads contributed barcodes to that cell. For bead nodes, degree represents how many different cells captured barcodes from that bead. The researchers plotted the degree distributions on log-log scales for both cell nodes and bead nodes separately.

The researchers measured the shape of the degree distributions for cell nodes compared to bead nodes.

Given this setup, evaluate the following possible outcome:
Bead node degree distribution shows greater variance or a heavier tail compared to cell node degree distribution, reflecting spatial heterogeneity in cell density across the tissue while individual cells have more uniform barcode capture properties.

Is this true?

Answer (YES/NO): YES